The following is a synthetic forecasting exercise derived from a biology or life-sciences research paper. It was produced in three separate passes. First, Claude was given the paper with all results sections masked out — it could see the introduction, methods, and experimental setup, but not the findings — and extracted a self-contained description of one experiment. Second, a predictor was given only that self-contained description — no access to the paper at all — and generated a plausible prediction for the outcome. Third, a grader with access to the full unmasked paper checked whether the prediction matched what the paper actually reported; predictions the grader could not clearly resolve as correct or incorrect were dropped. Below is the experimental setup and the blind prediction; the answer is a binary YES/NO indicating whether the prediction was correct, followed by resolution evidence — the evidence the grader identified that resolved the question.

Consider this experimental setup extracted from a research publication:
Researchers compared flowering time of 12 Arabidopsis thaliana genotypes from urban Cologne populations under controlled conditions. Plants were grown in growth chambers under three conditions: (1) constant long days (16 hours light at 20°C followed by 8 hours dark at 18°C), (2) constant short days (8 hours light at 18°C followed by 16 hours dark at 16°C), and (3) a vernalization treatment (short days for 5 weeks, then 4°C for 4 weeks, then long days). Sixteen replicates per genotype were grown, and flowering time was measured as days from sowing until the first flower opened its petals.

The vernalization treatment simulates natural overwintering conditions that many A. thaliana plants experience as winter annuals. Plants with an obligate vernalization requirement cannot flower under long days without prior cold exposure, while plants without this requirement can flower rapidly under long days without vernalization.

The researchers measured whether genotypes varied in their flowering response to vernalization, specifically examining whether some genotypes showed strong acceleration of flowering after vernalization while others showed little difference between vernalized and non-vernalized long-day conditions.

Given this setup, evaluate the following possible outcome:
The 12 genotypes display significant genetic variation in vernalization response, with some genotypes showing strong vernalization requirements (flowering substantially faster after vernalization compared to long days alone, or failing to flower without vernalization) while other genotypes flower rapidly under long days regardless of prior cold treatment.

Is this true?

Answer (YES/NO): YES